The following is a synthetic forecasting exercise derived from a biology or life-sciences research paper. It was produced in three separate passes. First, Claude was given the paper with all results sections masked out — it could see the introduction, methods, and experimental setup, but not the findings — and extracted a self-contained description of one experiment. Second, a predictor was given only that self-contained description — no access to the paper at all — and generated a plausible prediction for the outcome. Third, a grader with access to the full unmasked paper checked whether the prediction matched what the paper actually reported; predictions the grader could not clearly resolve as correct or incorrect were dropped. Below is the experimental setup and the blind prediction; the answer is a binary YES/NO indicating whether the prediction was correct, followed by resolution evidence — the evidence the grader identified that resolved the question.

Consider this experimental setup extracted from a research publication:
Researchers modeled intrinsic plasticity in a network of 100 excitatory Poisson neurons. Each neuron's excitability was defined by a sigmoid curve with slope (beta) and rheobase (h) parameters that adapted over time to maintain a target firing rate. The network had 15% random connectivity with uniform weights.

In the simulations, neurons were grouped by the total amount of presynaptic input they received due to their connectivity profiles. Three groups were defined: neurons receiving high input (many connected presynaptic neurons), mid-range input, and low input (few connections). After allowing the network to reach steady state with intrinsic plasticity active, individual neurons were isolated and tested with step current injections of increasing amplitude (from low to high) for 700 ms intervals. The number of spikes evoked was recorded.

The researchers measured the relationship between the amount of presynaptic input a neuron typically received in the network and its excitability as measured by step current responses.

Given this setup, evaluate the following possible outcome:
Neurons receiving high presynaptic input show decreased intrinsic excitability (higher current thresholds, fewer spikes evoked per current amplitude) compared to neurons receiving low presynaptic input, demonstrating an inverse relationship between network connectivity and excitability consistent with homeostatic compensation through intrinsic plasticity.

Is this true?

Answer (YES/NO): YES